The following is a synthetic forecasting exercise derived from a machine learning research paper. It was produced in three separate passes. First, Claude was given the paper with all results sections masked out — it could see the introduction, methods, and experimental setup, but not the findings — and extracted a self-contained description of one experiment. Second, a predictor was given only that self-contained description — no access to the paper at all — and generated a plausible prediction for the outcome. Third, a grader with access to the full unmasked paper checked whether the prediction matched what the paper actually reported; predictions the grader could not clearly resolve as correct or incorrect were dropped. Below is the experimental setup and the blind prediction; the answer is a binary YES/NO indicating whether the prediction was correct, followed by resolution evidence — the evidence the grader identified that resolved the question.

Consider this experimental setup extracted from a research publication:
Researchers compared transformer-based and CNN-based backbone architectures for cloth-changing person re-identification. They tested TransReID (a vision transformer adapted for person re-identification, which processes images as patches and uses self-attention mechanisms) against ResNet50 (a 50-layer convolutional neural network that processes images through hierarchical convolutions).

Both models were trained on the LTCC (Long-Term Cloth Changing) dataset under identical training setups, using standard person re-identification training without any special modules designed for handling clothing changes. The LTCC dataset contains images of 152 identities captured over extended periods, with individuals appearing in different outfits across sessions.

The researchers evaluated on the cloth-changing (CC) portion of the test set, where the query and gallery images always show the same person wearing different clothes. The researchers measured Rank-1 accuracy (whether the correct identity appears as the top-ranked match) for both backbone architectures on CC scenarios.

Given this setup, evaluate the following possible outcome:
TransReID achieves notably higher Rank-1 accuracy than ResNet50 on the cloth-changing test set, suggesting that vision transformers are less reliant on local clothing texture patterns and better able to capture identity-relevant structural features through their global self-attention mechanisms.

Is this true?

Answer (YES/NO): NO